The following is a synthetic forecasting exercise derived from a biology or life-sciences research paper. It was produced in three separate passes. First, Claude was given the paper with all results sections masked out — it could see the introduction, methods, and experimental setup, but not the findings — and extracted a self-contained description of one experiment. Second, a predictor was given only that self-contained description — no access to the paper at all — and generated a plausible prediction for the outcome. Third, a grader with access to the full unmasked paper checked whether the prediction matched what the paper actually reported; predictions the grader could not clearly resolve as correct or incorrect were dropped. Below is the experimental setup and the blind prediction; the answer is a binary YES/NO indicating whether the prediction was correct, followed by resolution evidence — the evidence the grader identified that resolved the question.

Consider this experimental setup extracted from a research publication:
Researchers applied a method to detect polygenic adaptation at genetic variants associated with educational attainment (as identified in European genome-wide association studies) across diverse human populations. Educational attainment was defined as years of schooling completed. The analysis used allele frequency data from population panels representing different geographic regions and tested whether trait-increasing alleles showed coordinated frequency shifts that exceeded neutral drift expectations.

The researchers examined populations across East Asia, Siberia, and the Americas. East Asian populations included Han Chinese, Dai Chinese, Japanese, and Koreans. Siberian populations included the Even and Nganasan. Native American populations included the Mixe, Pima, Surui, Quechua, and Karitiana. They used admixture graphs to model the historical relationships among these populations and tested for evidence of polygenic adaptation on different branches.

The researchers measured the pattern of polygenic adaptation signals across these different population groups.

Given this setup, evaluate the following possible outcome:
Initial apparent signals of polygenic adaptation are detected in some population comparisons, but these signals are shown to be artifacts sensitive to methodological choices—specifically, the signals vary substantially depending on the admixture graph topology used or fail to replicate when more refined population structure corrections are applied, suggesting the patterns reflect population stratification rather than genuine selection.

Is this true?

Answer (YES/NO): NO